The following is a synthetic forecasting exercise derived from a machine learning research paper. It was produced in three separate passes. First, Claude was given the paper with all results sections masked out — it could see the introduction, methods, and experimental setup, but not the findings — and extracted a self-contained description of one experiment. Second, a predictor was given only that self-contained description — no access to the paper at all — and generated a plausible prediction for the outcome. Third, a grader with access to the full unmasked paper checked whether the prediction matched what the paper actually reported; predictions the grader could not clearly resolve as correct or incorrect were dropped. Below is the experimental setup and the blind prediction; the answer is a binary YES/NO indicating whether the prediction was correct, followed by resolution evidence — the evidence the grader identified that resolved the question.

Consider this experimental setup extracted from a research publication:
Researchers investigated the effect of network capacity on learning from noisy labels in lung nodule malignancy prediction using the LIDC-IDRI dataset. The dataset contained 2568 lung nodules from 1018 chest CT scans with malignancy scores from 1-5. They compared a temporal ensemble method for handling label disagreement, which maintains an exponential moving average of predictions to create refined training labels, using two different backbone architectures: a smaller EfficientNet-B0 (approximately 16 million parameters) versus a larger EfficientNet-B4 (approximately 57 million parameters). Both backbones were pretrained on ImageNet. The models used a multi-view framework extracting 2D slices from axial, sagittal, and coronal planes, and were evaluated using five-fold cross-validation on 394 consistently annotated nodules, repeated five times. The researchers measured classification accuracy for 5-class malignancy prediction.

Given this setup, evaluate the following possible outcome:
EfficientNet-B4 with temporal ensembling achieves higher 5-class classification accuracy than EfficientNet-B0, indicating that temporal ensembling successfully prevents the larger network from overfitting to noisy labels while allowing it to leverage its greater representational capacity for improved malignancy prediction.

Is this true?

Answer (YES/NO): YES